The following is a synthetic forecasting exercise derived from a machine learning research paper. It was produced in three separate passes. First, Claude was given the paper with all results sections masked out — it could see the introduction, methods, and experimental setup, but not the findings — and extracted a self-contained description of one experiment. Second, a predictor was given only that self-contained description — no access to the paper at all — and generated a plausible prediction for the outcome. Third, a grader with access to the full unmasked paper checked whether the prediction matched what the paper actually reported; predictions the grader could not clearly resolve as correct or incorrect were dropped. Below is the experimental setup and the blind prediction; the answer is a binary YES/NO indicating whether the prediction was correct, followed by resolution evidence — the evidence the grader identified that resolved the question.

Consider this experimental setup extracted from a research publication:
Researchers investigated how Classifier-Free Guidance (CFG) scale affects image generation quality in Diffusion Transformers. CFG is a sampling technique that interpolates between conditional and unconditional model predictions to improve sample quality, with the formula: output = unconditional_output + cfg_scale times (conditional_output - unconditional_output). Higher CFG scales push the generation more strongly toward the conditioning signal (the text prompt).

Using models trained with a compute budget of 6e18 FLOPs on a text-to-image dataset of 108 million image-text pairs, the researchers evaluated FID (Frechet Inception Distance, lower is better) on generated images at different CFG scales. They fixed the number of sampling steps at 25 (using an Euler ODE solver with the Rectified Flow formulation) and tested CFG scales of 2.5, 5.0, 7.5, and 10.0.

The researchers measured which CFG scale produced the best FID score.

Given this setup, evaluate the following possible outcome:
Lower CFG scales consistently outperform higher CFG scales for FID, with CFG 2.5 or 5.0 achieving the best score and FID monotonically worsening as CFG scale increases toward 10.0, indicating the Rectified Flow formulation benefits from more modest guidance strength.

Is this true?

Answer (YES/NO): NO